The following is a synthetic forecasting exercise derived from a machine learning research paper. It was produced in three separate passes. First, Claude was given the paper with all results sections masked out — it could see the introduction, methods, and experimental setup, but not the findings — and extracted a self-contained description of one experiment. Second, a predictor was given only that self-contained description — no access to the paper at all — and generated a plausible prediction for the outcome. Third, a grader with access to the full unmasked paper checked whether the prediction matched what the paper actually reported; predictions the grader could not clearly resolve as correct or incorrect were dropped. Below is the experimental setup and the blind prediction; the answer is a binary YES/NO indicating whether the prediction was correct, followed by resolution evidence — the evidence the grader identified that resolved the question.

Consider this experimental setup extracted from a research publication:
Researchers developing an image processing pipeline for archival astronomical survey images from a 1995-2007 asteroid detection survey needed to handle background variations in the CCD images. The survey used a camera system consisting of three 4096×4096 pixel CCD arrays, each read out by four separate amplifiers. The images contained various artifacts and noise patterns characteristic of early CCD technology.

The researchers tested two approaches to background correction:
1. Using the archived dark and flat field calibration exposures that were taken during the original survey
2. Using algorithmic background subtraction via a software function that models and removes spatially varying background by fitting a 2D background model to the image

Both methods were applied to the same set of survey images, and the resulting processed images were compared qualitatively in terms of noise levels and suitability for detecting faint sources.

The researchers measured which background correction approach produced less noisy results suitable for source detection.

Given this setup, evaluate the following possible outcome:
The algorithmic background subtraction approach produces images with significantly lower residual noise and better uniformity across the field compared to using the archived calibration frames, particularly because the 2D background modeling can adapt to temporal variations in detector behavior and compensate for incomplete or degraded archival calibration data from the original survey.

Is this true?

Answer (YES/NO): YES